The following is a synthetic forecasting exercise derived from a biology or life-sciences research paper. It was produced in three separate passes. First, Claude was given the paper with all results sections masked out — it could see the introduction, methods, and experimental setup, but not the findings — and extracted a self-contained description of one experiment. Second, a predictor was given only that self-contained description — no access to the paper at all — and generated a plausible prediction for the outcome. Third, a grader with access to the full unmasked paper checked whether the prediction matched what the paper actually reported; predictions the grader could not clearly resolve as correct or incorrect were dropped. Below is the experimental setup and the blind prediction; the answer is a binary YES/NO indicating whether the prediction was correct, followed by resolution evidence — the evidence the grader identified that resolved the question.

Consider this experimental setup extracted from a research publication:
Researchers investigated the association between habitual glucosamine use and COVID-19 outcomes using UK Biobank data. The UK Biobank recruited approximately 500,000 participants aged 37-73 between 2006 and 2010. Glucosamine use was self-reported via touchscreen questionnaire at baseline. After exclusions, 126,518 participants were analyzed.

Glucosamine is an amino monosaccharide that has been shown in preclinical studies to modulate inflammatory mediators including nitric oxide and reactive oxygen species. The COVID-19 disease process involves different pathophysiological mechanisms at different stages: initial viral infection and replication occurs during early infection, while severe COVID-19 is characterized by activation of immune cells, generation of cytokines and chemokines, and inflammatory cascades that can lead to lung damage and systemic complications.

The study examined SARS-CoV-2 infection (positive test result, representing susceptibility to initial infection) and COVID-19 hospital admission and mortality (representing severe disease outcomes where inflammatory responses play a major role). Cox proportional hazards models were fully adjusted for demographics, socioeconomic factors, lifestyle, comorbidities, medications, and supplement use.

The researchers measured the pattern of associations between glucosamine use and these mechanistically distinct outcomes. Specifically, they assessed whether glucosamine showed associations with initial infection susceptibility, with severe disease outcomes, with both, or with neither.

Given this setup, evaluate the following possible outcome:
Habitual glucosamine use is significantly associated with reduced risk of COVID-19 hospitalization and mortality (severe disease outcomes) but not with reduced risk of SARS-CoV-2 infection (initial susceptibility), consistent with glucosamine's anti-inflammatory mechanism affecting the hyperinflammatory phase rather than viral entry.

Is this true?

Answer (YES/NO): YES